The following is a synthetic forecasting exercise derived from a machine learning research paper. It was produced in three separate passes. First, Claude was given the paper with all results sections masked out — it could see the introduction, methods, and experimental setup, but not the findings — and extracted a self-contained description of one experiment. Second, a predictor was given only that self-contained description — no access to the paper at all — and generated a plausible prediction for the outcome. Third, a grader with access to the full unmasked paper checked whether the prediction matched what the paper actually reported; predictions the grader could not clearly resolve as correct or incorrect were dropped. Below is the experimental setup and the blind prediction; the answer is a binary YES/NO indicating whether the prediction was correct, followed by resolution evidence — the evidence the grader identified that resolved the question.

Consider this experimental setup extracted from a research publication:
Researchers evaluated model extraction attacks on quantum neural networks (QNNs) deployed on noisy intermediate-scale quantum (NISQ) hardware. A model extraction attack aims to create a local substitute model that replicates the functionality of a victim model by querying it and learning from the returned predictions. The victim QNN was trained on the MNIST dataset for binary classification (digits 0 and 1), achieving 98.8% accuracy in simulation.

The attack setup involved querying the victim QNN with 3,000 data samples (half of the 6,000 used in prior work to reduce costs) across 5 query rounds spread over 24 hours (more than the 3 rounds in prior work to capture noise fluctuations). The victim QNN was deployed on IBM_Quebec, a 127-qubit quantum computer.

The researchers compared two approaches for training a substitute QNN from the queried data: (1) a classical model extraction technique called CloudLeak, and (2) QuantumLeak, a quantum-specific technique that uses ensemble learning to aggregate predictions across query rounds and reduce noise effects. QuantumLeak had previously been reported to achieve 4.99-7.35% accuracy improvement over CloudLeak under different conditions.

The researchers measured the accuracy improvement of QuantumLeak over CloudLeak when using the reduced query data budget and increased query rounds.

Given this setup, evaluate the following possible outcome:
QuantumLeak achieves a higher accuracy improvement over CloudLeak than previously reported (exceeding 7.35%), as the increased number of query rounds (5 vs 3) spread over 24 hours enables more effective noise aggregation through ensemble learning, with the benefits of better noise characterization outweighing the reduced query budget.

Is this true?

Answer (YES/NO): NO